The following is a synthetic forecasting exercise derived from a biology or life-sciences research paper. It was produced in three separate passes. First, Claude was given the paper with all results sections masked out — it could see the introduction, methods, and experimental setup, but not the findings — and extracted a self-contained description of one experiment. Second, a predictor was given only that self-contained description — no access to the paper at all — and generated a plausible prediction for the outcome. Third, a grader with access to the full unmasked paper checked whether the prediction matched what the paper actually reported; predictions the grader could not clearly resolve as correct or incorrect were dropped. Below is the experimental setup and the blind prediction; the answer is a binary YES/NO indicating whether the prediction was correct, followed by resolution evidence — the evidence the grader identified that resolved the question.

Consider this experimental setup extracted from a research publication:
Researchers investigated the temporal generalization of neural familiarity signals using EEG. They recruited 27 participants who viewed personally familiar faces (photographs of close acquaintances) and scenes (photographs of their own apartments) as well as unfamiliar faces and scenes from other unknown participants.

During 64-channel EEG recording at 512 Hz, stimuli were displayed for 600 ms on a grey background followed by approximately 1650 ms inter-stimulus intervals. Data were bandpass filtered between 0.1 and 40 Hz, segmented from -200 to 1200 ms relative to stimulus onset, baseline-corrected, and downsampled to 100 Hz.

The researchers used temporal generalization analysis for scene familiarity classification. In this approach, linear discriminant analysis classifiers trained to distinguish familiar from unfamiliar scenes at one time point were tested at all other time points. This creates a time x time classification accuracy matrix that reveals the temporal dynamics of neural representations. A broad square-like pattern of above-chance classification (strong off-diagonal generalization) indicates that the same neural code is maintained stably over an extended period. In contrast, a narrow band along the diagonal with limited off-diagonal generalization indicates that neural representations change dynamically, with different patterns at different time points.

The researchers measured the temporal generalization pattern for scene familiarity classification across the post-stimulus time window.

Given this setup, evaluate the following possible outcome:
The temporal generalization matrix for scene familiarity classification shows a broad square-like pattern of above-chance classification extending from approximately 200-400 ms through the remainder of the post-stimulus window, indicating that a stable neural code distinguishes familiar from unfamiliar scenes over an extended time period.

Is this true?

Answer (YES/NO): YES